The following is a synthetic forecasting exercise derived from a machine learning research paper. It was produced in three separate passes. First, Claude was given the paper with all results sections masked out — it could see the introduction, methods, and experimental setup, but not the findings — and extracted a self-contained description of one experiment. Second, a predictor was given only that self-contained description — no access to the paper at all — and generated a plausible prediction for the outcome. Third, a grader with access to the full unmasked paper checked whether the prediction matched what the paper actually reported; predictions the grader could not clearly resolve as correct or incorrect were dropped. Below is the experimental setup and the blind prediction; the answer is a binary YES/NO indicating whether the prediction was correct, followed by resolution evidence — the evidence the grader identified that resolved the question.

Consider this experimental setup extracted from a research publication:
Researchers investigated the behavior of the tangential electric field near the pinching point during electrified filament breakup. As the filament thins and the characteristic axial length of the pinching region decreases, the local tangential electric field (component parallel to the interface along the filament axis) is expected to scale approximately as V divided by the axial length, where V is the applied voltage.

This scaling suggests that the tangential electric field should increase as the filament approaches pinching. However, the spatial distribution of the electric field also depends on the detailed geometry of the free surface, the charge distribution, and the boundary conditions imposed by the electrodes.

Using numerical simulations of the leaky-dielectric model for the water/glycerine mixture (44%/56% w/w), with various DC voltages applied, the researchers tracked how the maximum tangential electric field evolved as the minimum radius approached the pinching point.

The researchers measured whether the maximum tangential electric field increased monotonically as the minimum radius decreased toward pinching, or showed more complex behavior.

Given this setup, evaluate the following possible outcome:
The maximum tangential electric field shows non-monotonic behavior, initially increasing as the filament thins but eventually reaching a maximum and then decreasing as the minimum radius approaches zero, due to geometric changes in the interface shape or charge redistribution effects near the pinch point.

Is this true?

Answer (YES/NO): NO